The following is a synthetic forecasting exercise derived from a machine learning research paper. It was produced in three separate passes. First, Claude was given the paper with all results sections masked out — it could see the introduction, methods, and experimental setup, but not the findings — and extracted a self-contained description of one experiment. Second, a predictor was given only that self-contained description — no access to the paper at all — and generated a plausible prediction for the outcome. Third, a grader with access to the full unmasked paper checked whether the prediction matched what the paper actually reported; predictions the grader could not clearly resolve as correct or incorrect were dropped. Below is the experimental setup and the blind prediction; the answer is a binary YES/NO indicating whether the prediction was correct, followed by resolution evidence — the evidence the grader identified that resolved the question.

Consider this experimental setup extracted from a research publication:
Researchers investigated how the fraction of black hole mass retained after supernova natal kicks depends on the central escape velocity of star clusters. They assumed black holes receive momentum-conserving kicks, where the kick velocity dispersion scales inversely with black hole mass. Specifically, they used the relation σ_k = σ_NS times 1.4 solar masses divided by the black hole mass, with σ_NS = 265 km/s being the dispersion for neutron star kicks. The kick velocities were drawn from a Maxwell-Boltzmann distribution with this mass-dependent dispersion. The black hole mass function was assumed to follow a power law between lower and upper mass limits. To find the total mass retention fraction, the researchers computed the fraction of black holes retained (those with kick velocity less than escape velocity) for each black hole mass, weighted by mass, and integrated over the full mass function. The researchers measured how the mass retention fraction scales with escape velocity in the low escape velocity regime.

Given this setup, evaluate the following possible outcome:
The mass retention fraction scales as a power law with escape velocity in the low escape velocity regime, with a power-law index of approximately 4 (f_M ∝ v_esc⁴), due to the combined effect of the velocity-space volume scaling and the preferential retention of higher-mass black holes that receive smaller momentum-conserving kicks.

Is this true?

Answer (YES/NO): NO